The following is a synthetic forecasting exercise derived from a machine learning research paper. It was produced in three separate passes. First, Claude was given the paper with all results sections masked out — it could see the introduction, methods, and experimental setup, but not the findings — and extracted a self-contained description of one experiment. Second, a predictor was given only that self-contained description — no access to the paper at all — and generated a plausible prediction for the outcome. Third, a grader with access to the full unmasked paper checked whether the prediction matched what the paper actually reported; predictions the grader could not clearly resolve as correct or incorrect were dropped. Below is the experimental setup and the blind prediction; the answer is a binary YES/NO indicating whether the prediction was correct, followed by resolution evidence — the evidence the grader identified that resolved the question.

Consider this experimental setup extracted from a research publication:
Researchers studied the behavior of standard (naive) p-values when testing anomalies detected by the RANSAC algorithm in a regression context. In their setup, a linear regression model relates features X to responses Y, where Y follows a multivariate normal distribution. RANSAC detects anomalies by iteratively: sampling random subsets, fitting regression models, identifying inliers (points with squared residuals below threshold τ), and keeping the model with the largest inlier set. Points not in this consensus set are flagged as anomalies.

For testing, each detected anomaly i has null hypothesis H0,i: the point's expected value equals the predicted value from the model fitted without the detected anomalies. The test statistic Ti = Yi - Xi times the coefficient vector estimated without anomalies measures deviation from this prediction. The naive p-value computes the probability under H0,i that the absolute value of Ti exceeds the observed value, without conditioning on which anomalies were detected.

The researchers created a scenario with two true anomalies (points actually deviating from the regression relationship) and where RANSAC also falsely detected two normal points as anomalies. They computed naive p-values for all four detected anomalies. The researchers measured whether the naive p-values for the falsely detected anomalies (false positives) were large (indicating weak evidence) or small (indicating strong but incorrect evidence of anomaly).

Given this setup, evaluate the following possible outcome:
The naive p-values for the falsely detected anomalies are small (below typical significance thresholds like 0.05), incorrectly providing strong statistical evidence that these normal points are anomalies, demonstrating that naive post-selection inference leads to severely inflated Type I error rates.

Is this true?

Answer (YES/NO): YES